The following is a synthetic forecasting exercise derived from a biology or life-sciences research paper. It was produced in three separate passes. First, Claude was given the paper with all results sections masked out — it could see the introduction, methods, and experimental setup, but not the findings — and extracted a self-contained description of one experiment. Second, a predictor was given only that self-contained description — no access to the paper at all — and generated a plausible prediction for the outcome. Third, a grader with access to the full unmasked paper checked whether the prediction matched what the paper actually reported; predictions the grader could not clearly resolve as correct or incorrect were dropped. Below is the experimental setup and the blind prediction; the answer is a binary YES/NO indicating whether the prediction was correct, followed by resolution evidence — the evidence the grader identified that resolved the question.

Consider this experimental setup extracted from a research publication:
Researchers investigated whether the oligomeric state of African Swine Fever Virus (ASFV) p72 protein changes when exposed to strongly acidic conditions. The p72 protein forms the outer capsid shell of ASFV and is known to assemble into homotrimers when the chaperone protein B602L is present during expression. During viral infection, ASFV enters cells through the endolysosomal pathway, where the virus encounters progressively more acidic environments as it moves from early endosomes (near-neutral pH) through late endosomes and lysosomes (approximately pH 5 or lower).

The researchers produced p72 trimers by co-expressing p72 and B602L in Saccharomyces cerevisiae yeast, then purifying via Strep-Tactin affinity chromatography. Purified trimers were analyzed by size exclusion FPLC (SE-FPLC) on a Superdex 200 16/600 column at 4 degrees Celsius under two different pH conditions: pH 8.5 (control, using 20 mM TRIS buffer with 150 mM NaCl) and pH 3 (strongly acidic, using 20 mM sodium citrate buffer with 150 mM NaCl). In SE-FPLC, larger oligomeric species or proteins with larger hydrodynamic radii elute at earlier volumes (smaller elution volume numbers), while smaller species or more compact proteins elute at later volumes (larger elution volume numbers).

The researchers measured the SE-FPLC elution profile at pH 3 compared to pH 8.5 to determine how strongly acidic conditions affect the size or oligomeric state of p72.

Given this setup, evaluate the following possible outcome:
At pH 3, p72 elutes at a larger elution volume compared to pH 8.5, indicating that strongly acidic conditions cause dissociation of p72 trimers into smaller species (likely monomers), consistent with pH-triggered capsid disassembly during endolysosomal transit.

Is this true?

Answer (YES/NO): YES